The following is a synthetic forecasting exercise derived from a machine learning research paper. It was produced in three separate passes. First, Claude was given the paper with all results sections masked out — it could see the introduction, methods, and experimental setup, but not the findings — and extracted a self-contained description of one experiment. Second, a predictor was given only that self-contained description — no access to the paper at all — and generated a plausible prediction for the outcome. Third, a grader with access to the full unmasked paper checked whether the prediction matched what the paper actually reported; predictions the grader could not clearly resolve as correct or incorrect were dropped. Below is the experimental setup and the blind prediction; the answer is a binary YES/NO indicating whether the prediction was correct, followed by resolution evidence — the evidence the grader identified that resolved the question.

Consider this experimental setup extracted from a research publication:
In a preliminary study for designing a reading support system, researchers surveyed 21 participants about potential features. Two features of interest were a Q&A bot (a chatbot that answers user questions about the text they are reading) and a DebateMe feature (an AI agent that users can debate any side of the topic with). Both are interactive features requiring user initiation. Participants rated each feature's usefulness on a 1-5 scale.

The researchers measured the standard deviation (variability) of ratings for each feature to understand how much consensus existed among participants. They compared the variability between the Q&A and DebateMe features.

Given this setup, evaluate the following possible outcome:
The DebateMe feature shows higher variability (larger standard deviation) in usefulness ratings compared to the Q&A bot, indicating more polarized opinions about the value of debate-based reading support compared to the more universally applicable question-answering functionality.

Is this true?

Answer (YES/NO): YES